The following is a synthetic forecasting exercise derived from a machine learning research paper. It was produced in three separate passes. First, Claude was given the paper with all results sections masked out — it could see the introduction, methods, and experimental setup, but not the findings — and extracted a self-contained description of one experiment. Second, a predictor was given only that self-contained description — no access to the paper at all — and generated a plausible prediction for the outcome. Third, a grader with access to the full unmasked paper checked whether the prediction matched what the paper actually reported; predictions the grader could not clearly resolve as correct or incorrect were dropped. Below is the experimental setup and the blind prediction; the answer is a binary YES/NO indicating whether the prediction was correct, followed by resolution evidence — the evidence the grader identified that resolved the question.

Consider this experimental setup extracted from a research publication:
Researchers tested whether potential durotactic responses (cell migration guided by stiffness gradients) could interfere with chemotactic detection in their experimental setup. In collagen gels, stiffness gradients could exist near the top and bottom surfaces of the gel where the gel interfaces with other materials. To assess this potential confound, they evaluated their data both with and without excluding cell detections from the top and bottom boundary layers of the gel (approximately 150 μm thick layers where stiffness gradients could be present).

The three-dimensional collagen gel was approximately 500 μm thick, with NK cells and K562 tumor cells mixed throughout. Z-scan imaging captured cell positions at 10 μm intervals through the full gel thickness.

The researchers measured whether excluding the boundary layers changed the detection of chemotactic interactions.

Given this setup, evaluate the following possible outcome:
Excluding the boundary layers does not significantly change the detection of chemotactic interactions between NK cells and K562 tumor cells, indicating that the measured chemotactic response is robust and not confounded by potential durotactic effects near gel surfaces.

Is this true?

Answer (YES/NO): YES